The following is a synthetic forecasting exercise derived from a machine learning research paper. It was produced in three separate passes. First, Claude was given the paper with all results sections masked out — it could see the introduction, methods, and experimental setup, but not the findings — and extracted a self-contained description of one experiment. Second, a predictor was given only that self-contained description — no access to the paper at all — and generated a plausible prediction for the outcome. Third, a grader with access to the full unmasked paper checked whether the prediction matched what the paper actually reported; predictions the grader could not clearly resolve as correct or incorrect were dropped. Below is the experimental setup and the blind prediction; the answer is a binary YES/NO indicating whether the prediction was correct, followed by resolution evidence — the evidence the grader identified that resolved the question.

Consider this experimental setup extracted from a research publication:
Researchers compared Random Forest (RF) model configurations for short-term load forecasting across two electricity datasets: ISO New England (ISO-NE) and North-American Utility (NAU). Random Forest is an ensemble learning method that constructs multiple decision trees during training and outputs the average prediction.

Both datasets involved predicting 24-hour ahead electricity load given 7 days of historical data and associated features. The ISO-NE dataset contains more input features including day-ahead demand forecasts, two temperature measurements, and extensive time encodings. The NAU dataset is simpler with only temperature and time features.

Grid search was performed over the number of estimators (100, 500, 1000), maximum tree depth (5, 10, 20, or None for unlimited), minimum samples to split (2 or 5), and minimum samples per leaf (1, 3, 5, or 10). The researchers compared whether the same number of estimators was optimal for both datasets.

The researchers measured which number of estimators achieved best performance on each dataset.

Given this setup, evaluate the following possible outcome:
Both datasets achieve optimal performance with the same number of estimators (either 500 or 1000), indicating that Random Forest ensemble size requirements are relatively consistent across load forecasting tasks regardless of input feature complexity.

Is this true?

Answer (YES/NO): NO